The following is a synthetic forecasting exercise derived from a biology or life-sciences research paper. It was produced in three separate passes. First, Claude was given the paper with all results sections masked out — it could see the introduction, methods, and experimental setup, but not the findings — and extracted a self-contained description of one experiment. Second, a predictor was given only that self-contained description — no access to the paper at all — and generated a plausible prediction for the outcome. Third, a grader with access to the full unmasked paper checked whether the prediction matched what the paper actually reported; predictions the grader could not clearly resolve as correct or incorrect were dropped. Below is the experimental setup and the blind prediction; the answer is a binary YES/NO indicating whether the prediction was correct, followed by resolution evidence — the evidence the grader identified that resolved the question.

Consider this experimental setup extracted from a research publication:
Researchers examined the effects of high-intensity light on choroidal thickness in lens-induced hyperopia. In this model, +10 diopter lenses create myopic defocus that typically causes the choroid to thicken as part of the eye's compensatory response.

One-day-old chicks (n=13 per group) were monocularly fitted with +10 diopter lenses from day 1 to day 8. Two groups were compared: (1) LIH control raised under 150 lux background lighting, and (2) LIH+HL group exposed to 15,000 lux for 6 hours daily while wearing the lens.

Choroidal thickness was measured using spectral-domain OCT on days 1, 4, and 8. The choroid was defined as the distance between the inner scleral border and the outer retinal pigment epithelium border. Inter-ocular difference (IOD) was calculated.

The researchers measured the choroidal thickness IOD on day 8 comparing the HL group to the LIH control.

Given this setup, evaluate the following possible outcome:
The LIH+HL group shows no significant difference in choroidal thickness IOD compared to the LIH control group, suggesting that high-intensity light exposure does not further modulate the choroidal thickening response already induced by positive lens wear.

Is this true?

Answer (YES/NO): NO